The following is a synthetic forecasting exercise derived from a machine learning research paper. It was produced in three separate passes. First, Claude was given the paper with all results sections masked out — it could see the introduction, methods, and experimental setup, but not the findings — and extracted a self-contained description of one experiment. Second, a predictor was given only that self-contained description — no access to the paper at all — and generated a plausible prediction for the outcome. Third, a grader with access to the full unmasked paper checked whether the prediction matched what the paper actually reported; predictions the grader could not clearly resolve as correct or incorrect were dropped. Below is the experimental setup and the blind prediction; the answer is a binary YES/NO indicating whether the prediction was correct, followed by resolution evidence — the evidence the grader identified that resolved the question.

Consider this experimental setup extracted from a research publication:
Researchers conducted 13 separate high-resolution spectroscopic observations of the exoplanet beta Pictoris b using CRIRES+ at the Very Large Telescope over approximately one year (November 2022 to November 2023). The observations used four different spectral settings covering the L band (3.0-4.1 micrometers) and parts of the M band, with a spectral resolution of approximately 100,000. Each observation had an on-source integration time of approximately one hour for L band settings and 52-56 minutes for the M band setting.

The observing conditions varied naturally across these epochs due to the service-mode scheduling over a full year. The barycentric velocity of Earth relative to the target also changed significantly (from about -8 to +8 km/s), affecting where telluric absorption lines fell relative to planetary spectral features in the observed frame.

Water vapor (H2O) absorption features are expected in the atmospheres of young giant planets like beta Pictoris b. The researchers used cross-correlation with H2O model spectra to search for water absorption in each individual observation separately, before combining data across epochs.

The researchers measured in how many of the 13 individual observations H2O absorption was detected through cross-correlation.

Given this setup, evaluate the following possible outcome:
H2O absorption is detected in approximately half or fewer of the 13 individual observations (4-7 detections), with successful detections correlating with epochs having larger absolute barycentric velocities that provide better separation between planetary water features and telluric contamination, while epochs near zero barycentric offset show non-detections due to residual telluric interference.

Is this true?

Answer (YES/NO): NO